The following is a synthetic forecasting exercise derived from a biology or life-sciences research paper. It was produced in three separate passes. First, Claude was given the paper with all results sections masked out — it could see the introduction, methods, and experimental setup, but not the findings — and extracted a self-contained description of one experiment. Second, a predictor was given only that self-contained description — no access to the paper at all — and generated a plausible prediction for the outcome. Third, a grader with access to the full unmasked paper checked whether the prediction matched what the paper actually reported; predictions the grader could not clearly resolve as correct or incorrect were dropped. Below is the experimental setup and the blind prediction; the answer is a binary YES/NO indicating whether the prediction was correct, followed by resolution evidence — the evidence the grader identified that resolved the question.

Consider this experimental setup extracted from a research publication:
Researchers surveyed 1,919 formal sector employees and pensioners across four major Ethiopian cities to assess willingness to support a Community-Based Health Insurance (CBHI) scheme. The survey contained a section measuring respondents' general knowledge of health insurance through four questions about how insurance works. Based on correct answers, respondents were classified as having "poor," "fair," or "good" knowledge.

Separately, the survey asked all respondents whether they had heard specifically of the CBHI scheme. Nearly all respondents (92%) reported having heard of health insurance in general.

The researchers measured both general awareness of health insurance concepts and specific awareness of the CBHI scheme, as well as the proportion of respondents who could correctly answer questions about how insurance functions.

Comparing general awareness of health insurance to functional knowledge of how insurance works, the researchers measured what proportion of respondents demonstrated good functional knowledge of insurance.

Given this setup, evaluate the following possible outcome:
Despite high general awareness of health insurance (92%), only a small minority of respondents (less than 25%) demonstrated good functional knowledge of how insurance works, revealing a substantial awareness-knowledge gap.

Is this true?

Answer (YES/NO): NO